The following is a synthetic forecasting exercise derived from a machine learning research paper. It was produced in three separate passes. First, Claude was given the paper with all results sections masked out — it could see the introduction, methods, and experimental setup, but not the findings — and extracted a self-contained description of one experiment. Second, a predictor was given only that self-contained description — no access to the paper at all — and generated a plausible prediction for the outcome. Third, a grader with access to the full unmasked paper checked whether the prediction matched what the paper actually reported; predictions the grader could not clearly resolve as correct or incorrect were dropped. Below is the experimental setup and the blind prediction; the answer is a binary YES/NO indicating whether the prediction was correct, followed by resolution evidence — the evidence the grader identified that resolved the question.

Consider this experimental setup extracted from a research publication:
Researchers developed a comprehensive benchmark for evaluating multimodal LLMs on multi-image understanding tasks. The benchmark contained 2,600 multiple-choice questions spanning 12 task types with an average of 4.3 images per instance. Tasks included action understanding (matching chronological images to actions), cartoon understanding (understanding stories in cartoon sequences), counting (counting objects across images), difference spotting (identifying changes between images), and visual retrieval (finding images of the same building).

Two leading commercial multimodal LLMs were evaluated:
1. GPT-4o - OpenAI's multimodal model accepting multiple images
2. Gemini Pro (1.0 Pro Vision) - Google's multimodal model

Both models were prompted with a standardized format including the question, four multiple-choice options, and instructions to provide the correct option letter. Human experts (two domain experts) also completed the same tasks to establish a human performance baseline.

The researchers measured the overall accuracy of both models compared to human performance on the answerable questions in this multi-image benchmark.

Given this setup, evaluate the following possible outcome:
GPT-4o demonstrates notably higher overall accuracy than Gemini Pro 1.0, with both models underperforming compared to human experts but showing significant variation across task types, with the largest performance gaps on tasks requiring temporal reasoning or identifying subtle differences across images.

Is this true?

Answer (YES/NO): NO